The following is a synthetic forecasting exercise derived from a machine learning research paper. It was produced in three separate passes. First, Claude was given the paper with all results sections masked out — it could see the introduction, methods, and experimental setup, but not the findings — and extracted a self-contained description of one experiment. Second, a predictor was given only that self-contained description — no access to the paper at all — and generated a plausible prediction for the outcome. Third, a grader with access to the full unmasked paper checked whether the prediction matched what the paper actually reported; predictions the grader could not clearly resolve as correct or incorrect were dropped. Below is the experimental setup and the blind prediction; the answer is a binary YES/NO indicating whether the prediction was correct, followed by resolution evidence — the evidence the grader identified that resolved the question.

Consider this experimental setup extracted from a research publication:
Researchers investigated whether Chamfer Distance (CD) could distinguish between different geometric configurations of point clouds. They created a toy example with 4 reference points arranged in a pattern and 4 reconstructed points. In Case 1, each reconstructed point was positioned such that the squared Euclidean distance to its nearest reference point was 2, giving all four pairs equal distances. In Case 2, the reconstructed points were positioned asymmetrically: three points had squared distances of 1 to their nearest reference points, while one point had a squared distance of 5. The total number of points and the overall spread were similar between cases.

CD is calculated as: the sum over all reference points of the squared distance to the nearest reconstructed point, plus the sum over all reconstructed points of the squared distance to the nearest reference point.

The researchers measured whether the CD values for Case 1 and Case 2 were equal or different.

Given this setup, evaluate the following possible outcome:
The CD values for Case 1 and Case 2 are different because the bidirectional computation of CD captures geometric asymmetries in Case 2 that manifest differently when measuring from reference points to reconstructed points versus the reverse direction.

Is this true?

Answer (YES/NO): NO